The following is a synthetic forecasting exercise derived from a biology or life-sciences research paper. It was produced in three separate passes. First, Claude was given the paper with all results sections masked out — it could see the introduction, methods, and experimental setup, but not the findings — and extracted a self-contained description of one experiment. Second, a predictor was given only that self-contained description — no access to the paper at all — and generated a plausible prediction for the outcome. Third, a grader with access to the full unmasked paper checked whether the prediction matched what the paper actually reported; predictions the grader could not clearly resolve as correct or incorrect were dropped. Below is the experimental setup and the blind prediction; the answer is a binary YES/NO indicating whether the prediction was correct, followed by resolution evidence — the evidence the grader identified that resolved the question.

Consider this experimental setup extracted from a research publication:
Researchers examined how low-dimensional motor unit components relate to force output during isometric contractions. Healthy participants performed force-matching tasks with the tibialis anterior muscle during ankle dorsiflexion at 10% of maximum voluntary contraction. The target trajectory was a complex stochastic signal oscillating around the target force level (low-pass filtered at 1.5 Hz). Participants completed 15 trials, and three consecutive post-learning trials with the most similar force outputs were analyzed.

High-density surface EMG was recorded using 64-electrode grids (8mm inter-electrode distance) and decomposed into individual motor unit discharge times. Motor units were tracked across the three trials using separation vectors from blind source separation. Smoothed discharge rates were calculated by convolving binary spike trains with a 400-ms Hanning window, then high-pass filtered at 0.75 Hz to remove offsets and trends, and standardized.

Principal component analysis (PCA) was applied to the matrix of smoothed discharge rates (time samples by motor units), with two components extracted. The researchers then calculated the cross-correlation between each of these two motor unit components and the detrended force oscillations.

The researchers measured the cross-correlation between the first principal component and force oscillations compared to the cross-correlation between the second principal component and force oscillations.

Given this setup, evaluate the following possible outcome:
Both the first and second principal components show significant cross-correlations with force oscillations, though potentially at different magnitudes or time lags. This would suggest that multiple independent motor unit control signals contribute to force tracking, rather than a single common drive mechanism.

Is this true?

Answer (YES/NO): NO